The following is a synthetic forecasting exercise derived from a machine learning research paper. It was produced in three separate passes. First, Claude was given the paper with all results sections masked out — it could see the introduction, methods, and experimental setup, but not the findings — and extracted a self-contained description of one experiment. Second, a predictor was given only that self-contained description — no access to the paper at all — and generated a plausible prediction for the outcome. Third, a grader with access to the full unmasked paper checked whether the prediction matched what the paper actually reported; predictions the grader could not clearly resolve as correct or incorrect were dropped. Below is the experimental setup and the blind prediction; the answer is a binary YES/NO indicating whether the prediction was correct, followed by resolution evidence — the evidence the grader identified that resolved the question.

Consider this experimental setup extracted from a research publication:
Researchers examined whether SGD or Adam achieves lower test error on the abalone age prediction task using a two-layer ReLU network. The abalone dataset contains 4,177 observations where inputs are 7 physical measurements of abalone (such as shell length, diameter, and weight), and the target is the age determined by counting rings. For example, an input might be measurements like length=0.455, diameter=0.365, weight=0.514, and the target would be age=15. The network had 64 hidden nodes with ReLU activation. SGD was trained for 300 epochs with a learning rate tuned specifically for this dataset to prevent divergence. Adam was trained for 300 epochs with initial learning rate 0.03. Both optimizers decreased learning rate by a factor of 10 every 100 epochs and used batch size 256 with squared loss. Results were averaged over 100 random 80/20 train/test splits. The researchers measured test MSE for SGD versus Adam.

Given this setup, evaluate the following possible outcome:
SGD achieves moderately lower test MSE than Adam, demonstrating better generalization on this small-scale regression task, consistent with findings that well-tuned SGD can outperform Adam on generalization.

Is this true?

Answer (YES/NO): YES